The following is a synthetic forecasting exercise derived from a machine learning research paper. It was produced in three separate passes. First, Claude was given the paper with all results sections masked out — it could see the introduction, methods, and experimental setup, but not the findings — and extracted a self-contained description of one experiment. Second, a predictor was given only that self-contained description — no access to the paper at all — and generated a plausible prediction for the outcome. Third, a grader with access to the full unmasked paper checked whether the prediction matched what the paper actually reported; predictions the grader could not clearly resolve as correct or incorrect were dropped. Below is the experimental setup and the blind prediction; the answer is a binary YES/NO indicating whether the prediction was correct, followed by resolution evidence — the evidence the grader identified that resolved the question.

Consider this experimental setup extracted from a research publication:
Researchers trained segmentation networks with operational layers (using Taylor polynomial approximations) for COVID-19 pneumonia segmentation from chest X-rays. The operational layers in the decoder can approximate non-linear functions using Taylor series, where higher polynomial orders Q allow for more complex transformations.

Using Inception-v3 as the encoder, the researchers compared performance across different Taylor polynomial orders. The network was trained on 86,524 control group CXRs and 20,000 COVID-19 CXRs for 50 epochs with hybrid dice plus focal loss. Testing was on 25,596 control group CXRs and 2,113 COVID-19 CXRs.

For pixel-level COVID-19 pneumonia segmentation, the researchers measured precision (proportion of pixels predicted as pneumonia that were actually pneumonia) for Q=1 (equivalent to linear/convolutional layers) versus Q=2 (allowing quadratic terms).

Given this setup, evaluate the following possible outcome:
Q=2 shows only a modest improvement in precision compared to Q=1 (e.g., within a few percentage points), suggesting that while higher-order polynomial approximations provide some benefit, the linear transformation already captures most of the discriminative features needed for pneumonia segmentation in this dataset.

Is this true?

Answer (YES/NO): NO